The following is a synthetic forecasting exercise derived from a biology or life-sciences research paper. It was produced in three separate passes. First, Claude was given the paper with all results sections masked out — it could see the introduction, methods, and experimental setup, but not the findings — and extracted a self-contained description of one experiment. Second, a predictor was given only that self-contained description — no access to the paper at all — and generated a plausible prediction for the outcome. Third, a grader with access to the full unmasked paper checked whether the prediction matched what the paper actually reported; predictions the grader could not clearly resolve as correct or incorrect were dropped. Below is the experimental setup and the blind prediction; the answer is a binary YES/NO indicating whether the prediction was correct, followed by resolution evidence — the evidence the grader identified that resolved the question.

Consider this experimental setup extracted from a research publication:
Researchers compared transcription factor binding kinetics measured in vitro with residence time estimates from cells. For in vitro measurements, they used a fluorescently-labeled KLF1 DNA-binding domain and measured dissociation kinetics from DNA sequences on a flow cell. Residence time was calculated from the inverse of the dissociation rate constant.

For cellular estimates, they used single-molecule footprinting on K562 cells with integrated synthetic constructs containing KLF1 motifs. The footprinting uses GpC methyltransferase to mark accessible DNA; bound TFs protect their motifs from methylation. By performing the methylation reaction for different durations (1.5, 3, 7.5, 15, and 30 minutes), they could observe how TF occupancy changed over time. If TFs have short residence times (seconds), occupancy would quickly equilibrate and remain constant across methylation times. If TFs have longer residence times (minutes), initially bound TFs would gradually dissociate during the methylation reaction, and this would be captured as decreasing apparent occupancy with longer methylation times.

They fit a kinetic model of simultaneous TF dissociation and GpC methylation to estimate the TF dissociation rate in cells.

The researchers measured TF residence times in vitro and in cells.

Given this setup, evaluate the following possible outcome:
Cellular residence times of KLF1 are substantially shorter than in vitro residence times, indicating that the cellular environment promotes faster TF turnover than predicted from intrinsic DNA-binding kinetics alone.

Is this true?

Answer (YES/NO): NO